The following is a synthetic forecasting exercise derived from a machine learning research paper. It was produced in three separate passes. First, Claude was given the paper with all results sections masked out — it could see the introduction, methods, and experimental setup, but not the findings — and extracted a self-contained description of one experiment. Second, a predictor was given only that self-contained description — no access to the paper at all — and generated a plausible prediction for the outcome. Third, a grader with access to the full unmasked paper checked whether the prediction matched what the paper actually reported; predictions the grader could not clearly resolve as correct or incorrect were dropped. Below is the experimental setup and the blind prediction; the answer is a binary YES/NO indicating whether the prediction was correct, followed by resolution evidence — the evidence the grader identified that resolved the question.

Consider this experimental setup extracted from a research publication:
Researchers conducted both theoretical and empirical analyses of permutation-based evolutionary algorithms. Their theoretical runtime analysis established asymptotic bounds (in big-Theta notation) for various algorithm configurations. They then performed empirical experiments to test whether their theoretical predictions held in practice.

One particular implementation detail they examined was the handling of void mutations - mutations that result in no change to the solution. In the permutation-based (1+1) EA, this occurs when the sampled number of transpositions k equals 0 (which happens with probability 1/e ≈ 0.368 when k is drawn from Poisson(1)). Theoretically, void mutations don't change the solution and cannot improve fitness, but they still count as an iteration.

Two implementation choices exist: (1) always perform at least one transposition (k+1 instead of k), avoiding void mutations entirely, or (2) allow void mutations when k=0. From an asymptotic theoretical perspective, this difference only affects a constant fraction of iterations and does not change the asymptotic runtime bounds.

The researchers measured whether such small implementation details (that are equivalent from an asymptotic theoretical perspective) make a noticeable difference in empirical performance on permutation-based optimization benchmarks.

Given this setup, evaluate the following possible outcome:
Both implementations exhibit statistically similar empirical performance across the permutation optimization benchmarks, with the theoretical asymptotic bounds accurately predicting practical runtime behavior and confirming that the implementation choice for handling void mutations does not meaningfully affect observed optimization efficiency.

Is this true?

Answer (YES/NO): NO